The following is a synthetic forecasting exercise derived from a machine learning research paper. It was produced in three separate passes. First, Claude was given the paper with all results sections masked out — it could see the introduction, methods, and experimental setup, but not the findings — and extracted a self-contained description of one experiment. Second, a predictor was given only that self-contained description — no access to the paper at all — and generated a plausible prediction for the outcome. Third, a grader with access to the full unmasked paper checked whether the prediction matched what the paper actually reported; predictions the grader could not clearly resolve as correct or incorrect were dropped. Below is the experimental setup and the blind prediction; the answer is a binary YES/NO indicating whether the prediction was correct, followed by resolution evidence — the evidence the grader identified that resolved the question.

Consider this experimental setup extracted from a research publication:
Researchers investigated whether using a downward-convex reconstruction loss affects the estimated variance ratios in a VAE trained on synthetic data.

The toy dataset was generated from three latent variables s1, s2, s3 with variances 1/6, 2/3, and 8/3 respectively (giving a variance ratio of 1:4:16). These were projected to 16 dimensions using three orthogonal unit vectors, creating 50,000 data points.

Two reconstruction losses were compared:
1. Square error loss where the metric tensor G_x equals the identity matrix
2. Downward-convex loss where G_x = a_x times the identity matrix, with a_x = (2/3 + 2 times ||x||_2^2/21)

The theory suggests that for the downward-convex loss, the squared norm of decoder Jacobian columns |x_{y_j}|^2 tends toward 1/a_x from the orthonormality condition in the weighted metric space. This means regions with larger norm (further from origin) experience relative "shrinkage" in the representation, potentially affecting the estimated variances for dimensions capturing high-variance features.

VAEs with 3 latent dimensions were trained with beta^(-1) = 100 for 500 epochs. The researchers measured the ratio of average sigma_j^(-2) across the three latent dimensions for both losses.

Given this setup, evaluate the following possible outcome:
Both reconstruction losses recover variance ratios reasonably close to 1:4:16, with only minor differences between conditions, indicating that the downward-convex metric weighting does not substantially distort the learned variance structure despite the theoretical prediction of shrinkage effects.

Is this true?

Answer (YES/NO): YES